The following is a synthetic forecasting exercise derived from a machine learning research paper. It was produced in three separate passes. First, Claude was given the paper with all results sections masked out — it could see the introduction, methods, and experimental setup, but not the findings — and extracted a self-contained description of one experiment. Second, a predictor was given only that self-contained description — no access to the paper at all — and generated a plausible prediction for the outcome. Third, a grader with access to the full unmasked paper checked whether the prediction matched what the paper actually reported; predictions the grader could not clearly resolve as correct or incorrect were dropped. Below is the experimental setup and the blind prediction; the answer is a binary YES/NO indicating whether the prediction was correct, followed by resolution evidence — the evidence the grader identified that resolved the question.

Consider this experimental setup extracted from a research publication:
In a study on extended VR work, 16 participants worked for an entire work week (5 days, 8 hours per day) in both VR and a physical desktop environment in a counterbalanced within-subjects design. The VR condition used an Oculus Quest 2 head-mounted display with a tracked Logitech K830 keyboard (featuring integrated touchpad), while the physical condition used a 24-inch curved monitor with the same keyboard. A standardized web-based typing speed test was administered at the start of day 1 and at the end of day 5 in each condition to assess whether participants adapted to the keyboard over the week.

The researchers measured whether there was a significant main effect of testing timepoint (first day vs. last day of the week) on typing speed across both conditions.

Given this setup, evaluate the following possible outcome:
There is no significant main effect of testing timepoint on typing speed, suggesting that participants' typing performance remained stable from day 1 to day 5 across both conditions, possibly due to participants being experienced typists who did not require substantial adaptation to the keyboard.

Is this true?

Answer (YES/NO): NO